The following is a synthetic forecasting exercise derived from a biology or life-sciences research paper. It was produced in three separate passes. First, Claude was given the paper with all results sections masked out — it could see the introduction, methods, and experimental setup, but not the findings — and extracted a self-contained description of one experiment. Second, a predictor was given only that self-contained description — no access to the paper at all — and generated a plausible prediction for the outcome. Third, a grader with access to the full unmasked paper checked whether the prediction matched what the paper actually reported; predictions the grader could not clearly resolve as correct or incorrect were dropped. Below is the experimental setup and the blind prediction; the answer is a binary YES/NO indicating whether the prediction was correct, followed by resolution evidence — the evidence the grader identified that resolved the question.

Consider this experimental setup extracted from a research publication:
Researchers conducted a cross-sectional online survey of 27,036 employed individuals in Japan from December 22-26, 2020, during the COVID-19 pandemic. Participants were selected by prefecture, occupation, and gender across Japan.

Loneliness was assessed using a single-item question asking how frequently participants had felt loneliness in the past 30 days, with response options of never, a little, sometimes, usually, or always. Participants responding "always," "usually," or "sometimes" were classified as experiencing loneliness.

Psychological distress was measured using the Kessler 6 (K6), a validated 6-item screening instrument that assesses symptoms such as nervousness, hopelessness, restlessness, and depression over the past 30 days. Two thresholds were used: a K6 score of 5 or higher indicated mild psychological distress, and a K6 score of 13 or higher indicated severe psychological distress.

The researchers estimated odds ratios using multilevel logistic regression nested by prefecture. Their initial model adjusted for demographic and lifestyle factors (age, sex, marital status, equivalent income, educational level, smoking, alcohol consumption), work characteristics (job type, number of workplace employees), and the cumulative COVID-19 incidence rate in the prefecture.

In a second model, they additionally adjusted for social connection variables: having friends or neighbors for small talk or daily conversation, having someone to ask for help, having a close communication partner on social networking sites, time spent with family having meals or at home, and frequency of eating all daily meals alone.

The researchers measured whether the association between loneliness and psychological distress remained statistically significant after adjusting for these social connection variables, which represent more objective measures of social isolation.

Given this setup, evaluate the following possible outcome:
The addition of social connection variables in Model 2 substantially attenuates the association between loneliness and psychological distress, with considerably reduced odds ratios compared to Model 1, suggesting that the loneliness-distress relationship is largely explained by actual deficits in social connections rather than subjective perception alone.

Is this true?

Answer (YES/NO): NO